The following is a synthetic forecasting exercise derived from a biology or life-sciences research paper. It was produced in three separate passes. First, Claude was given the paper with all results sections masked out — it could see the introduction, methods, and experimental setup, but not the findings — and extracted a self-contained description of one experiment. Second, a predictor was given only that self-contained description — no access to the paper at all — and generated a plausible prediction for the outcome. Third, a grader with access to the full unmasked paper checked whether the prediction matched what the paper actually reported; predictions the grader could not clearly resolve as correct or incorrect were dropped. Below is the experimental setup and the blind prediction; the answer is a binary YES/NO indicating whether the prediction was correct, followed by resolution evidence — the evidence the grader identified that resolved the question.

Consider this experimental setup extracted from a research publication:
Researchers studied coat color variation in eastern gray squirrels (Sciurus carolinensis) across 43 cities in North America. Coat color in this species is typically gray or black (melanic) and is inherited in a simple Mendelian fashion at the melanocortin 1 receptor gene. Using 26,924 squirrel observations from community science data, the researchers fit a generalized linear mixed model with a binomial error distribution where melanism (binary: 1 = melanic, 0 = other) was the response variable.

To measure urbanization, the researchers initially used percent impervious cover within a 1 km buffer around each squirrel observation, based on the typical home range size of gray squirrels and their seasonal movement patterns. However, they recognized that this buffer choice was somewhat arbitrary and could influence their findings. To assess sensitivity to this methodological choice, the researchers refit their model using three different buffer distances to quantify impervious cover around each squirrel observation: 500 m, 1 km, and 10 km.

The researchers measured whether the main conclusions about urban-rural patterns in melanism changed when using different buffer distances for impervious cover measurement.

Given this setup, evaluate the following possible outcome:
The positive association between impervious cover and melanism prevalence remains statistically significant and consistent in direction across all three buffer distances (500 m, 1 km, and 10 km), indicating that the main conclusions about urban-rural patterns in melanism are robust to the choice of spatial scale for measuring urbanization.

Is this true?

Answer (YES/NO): YES